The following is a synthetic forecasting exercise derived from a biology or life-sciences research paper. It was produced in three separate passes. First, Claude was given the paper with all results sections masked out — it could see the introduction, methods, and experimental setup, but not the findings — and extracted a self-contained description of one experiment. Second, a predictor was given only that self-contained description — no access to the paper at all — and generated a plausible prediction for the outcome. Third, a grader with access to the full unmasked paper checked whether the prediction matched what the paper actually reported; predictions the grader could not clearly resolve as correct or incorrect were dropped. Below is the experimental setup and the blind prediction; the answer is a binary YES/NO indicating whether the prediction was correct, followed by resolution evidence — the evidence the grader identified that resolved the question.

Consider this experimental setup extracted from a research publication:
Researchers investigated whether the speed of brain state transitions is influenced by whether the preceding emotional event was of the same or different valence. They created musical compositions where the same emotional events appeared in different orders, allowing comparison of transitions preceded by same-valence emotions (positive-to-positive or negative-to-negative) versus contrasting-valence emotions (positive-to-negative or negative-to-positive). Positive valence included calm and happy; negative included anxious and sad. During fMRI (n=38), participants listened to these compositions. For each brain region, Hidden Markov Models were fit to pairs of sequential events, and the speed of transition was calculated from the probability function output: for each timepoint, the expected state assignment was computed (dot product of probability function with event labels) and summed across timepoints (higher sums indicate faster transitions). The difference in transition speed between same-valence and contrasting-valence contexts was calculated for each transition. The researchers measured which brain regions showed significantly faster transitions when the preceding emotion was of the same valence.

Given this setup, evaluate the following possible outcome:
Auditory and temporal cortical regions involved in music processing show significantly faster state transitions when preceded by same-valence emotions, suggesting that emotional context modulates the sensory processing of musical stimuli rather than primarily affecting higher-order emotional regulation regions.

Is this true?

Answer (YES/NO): YES